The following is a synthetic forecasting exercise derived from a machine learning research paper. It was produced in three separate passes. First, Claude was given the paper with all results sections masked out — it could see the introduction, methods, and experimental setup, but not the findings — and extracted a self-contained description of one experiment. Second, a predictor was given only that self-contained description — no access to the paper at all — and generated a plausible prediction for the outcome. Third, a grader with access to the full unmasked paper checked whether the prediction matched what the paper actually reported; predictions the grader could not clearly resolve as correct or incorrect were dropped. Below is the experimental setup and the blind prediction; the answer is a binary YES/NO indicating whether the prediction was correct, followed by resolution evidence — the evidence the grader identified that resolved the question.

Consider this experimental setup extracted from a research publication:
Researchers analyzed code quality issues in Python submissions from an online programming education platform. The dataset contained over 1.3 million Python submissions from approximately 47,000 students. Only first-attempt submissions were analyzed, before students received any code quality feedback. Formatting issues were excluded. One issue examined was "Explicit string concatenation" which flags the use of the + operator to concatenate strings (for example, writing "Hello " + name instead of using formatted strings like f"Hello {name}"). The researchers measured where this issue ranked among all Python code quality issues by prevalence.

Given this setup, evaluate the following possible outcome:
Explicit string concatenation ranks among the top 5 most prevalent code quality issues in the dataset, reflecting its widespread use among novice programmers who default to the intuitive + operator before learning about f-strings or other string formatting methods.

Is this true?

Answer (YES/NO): YES